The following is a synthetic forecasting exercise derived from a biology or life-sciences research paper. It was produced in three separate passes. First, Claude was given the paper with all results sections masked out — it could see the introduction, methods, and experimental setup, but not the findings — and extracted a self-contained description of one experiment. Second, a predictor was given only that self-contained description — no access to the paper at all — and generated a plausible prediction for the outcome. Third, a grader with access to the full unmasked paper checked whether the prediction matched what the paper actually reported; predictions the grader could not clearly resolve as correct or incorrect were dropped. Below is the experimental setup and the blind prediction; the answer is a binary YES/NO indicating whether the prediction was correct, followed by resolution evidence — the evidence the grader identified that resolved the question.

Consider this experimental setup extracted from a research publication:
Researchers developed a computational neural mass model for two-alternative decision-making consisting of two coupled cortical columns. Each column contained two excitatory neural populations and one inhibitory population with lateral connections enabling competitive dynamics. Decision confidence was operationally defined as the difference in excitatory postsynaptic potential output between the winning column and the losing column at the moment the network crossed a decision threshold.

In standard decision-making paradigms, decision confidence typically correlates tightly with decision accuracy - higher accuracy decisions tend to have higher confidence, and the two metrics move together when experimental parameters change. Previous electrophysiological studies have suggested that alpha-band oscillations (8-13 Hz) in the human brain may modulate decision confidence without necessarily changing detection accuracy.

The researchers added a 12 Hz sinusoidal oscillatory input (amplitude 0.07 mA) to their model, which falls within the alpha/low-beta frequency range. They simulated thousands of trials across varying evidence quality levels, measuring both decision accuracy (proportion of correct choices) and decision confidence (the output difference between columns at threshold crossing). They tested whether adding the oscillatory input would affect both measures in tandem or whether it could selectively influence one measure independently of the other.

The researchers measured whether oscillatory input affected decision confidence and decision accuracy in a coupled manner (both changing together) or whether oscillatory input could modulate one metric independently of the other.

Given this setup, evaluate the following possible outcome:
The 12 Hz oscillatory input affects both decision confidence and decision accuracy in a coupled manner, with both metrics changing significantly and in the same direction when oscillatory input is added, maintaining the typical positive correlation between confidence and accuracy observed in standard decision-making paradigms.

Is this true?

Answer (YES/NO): NO